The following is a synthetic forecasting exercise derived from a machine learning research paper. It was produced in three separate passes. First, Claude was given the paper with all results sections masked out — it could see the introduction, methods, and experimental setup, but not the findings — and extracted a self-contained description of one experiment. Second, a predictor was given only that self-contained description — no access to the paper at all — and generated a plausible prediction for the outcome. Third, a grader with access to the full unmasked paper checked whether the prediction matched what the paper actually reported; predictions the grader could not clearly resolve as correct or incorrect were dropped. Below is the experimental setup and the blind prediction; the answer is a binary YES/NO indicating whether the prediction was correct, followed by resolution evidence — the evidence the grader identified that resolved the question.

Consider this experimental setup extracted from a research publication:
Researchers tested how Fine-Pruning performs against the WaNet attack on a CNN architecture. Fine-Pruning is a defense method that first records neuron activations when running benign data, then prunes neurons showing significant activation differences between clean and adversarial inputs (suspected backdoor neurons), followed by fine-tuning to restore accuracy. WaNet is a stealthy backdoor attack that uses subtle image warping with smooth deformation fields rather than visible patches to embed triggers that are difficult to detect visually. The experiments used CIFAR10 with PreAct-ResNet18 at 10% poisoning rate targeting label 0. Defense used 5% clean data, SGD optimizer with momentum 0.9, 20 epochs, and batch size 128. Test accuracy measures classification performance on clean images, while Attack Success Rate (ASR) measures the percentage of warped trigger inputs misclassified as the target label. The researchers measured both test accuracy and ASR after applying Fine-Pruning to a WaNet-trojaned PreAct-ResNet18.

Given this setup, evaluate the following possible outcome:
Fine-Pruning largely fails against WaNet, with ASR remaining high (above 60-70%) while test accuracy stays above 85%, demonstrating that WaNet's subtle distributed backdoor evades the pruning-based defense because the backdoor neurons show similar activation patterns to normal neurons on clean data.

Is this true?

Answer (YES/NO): NO